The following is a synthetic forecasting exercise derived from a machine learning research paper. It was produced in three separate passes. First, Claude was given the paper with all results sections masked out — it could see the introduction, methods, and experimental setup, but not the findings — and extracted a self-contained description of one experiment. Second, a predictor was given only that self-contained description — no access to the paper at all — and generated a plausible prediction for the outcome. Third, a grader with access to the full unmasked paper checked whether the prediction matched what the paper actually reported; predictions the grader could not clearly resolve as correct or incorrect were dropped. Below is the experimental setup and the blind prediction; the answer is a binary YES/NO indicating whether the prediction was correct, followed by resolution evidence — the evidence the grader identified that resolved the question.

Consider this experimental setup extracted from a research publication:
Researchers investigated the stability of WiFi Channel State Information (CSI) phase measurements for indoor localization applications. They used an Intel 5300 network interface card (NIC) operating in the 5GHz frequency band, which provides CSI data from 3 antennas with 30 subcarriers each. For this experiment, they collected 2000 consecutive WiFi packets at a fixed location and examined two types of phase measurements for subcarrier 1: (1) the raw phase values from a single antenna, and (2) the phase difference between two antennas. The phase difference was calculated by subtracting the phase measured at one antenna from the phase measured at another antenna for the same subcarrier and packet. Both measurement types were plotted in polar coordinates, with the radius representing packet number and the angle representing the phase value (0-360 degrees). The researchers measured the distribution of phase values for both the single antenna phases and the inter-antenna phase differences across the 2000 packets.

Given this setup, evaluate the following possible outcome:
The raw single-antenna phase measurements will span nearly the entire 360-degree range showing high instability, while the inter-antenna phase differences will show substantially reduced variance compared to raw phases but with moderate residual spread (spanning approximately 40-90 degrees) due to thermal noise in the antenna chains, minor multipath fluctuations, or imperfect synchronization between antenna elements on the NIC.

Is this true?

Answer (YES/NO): NO